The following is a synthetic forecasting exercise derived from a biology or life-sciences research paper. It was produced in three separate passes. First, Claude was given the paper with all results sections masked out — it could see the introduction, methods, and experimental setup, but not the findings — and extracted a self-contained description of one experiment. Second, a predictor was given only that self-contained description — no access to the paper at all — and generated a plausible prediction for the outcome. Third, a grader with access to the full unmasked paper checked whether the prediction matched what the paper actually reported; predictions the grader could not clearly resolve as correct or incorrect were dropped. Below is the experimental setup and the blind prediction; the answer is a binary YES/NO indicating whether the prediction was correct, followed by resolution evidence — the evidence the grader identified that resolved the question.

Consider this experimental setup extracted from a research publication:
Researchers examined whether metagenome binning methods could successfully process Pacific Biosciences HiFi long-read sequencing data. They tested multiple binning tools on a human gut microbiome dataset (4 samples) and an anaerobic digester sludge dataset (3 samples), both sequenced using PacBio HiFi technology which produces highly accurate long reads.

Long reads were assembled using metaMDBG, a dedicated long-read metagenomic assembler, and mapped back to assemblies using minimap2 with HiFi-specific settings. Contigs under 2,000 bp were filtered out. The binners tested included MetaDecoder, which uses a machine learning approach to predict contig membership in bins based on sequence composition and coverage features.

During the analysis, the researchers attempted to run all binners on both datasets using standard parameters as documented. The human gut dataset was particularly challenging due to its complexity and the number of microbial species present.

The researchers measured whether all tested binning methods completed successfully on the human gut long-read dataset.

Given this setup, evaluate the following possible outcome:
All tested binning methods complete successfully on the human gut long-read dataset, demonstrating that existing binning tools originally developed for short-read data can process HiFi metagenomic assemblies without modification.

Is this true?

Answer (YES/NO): NO